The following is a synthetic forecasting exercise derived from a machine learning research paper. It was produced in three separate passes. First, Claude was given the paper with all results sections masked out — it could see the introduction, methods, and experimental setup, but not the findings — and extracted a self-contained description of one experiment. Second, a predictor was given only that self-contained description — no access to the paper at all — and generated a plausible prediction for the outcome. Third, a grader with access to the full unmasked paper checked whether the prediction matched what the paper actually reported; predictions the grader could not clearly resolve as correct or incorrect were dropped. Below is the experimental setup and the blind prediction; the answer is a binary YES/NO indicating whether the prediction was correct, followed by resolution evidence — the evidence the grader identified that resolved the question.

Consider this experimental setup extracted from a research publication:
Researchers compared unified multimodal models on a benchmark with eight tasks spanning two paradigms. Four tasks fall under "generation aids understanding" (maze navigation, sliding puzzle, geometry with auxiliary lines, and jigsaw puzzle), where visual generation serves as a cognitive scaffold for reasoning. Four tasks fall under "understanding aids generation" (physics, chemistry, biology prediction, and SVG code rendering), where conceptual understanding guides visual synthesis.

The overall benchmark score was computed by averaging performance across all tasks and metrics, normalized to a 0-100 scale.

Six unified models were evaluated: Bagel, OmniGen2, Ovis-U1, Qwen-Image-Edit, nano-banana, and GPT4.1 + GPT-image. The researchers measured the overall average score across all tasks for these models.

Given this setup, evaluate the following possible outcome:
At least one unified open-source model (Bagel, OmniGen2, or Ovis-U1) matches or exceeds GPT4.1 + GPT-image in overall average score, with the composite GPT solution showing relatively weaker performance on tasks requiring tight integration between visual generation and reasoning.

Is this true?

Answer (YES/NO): NO